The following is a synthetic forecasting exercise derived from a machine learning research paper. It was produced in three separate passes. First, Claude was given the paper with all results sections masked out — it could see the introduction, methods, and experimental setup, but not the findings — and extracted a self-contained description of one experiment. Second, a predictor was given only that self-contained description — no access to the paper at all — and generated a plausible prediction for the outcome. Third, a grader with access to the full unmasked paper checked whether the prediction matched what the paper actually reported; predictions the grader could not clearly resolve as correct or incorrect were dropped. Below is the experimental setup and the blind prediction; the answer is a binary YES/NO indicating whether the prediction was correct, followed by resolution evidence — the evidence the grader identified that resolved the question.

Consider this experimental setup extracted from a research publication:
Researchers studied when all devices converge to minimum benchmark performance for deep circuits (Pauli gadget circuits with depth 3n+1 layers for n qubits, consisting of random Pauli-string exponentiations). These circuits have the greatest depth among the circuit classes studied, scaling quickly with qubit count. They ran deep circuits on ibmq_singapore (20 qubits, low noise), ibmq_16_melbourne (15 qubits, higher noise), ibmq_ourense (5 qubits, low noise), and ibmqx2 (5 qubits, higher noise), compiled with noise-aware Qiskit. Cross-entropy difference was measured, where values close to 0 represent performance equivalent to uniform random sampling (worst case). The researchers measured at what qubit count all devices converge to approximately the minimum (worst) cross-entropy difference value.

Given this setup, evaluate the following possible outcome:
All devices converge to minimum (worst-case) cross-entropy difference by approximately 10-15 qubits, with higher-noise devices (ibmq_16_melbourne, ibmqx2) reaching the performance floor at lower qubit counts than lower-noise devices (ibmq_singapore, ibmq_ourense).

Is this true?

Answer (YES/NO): NO